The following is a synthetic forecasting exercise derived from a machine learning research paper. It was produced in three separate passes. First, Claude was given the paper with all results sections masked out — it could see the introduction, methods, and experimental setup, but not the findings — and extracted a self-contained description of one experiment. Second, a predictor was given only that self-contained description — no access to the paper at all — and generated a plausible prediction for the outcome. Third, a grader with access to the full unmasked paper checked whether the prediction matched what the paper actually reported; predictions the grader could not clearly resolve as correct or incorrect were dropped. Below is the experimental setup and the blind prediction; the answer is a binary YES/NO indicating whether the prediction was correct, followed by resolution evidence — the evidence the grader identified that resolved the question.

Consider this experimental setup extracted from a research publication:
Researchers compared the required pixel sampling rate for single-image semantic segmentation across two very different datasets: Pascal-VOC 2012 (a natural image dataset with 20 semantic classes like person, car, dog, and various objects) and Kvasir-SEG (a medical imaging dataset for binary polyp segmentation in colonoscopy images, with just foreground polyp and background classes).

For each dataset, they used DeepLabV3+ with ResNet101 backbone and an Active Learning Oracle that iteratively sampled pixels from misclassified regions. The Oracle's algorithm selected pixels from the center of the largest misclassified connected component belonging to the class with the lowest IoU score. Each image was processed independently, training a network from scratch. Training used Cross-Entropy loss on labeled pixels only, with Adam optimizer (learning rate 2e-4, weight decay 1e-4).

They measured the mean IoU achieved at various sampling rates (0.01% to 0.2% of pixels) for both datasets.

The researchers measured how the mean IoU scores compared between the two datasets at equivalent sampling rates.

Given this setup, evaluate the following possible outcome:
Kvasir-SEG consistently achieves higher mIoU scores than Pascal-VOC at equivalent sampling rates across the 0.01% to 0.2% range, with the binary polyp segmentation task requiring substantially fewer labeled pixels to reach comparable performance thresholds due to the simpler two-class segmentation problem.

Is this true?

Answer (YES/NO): NO